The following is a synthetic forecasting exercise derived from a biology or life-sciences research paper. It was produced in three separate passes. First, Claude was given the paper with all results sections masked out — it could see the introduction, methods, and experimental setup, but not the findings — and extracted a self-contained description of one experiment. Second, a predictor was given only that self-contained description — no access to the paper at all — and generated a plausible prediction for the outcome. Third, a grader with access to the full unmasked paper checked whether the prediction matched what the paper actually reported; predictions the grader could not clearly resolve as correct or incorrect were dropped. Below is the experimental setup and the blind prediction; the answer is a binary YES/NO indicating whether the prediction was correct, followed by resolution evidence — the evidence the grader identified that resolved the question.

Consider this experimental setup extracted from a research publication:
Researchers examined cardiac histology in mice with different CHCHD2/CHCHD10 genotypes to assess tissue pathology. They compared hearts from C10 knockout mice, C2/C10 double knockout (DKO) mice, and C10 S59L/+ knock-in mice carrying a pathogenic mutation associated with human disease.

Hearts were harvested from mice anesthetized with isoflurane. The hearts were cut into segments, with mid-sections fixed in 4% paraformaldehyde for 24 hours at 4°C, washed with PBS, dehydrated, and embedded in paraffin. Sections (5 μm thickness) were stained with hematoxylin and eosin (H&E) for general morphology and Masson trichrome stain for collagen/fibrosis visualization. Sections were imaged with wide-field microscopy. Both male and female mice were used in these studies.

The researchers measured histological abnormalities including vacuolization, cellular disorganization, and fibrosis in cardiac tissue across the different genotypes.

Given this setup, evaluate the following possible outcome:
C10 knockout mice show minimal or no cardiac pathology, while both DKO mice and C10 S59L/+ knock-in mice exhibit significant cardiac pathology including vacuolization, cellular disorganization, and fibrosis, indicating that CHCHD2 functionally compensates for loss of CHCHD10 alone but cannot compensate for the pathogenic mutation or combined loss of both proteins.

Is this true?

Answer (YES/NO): NO